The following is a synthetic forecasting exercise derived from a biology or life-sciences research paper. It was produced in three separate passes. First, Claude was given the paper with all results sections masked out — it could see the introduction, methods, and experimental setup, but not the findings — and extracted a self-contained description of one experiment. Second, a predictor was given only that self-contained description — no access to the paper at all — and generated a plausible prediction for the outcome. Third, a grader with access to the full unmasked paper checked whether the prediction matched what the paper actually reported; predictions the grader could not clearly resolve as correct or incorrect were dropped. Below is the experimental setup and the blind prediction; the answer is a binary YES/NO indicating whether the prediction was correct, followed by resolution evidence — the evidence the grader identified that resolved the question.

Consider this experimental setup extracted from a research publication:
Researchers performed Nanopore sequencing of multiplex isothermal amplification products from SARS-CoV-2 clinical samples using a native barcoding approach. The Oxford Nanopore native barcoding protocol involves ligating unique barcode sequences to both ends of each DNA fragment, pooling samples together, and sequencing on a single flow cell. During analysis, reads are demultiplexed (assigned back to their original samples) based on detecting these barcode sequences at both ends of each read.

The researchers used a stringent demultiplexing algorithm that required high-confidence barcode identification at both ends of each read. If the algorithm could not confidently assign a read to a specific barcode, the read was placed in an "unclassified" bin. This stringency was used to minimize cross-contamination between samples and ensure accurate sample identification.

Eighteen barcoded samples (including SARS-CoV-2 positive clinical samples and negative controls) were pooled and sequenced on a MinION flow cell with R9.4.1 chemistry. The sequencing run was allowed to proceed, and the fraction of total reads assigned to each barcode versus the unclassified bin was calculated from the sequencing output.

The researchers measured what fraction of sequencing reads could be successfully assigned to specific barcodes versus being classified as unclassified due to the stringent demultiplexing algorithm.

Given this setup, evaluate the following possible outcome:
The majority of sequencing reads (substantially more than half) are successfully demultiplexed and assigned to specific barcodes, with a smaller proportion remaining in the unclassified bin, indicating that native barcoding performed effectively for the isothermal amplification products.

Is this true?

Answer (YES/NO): YES